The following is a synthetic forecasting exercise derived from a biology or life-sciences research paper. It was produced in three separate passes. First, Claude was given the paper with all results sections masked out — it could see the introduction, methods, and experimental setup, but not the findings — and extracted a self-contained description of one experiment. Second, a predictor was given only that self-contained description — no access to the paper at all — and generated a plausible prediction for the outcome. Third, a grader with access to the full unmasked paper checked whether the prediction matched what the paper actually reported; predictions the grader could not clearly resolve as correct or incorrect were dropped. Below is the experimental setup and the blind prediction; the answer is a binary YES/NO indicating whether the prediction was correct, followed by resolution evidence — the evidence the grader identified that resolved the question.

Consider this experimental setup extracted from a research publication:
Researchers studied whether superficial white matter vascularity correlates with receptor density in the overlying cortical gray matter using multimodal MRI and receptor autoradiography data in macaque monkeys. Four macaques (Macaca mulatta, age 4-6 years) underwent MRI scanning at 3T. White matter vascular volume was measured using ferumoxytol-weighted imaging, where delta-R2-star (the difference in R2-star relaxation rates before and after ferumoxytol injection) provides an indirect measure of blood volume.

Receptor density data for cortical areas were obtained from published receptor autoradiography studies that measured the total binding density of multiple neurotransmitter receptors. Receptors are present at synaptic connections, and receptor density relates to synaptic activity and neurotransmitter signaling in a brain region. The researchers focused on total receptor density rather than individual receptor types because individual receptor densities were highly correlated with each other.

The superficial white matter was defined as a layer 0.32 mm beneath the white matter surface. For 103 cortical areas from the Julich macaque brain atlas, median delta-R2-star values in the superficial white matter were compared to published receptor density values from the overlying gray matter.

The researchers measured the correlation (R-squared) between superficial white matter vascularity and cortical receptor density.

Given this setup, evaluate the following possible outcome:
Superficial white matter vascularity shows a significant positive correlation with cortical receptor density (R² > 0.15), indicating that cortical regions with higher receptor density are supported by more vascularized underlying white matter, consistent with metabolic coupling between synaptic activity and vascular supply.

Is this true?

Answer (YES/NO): YES